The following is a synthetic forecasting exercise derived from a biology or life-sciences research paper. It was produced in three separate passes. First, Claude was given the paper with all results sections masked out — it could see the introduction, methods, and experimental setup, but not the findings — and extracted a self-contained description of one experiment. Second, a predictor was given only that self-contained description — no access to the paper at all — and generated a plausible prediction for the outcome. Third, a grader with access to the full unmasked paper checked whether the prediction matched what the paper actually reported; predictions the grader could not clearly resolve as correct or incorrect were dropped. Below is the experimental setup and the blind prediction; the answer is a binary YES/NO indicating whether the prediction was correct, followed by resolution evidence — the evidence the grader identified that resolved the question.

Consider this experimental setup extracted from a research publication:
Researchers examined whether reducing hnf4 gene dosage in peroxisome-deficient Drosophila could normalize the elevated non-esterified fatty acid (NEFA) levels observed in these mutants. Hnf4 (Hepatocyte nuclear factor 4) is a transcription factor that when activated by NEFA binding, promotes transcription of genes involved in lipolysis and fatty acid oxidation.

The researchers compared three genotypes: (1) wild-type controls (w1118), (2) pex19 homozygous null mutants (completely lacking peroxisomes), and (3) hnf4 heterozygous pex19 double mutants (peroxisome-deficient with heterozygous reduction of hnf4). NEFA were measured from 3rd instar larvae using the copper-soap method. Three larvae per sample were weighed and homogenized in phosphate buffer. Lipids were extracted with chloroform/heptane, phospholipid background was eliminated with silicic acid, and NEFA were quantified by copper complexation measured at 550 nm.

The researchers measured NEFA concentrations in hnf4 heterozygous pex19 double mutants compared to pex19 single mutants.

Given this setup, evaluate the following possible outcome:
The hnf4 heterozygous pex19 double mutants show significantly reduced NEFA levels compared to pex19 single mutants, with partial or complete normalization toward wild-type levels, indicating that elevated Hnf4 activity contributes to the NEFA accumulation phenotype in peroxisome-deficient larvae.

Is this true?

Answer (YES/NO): YES